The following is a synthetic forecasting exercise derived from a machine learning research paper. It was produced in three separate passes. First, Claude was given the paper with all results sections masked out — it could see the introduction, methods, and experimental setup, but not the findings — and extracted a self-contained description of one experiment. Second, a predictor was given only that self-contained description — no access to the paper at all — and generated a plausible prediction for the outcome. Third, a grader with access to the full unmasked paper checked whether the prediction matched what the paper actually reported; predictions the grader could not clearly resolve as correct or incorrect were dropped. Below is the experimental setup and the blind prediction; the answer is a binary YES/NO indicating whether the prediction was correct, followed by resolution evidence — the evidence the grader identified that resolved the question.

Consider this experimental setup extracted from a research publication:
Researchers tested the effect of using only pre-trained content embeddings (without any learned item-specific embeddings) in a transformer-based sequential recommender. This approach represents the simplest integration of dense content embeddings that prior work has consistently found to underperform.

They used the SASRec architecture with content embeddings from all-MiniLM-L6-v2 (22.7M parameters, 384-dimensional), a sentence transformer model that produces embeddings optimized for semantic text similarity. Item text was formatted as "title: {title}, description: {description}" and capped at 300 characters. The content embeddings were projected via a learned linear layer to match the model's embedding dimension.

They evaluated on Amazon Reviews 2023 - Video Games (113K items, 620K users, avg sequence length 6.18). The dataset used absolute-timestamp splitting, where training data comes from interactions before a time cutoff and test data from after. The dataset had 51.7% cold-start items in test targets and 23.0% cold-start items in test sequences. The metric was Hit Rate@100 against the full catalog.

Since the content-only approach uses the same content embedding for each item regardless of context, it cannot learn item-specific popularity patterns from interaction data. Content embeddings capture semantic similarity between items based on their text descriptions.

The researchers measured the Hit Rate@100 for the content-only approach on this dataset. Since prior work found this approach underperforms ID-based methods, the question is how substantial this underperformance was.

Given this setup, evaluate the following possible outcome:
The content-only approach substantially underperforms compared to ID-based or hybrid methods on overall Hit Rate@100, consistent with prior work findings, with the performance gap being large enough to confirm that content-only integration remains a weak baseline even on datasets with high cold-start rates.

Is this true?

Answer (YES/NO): YES